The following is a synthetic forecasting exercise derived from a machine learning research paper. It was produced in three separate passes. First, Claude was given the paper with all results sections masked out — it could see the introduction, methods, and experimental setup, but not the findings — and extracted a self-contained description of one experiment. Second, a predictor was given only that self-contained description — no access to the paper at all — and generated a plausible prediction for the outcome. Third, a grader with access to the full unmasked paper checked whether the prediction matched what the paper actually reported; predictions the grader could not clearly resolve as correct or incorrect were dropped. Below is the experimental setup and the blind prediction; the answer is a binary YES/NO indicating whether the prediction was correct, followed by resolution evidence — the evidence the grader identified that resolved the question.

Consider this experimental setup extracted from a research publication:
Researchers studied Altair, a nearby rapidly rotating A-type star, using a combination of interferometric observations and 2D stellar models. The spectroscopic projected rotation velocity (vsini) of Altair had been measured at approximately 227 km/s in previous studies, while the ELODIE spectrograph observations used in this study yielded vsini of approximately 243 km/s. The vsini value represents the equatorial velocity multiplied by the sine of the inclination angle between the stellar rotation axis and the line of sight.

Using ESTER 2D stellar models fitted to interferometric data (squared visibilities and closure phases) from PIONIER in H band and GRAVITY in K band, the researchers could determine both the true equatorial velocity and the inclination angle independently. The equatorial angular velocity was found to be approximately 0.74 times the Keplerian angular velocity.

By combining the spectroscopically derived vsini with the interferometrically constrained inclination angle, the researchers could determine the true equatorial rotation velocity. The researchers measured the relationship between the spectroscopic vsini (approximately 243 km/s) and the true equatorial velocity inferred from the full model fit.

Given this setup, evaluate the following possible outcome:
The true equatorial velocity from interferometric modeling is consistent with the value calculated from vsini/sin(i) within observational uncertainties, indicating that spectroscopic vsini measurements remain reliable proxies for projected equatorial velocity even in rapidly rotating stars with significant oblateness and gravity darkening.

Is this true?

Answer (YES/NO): YES